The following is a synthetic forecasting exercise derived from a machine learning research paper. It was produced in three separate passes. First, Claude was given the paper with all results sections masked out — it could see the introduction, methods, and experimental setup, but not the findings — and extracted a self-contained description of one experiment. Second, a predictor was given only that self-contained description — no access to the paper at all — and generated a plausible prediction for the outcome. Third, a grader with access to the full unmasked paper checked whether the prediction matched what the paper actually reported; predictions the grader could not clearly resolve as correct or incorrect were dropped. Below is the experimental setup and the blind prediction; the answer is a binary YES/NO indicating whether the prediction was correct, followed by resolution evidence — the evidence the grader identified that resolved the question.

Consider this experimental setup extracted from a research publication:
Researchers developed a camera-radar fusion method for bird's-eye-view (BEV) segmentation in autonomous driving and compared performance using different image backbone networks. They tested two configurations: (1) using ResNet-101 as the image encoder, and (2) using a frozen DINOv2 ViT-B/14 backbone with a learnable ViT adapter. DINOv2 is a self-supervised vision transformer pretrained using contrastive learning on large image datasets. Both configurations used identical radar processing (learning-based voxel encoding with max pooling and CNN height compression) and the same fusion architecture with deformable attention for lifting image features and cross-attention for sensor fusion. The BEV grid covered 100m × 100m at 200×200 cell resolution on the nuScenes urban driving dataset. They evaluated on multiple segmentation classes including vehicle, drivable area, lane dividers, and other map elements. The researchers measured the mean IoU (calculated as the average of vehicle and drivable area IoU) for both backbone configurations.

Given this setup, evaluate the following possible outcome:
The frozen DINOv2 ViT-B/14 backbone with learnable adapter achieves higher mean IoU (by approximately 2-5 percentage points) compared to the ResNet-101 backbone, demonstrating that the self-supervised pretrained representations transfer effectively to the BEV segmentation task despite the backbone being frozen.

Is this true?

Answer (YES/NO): NO